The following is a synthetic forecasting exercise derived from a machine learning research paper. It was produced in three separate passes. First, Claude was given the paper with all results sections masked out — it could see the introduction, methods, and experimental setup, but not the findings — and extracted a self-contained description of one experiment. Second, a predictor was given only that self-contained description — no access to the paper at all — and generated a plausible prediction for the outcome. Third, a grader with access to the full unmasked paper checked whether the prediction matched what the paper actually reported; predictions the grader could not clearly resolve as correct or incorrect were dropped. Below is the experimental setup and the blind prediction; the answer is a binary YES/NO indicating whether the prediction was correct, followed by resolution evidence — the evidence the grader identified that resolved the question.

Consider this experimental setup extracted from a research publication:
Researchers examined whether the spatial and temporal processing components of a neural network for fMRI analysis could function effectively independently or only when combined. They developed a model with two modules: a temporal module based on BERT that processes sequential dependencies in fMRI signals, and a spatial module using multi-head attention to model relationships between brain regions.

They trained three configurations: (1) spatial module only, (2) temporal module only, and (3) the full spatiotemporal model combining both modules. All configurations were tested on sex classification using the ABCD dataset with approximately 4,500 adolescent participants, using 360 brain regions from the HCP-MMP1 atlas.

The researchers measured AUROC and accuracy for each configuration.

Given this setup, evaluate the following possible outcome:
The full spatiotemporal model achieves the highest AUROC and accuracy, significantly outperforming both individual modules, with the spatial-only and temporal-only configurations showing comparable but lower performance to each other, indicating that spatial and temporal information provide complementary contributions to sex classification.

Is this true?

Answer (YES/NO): NO